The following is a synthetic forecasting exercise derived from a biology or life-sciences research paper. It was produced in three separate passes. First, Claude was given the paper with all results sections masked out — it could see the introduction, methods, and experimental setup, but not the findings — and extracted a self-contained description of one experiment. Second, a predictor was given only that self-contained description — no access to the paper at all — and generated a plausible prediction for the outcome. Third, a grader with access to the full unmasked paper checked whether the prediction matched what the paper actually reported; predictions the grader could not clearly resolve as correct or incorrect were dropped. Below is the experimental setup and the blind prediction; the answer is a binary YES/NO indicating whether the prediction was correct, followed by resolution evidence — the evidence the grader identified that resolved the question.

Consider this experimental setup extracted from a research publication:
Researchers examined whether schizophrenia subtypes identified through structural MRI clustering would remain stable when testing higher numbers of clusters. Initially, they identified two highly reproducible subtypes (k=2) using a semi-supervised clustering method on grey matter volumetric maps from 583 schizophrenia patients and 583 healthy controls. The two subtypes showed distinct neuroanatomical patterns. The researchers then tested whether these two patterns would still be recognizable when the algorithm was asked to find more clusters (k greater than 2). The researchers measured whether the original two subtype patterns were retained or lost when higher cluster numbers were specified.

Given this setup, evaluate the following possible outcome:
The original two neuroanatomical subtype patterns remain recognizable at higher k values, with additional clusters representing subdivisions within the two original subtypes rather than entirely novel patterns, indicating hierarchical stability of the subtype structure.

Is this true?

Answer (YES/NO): NO